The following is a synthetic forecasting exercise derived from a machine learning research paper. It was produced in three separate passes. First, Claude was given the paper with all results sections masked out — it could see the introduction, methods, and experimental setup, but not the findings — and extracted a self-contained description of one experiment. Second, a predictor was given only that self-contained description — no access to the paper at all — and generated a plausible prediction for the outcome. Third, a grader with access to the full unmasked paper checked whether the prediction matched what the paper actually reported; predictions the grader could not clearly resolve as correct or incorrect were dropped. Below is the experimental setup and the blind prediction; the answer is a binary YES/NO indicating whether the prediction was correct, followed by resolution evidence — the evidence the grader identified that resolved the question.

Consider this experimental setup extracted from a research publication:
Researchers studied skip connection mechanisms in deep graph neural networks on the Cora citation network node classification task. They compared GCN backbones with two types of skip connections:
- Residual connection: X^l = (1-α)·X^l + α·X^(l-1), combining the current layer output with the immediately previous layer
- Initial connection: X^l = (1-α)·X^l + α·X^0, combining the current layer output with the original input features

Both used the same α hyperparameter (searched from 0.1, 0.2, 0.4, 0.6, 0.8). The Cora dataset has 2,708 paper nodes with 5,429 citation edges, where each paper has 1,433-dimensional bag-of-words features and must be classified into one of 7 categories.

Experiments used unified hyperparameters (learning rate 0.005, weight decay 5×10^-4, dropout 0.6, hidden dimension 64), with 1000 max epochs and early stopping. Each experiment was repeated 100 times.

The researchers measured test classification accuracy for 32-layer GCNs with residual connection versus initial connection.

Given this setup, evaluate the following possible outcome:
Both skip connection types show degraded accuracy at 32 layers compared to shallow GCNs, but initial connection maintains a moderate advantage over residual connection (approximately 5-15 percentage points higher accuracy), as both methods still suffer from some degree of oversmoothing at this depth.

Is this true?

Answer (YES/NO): NO